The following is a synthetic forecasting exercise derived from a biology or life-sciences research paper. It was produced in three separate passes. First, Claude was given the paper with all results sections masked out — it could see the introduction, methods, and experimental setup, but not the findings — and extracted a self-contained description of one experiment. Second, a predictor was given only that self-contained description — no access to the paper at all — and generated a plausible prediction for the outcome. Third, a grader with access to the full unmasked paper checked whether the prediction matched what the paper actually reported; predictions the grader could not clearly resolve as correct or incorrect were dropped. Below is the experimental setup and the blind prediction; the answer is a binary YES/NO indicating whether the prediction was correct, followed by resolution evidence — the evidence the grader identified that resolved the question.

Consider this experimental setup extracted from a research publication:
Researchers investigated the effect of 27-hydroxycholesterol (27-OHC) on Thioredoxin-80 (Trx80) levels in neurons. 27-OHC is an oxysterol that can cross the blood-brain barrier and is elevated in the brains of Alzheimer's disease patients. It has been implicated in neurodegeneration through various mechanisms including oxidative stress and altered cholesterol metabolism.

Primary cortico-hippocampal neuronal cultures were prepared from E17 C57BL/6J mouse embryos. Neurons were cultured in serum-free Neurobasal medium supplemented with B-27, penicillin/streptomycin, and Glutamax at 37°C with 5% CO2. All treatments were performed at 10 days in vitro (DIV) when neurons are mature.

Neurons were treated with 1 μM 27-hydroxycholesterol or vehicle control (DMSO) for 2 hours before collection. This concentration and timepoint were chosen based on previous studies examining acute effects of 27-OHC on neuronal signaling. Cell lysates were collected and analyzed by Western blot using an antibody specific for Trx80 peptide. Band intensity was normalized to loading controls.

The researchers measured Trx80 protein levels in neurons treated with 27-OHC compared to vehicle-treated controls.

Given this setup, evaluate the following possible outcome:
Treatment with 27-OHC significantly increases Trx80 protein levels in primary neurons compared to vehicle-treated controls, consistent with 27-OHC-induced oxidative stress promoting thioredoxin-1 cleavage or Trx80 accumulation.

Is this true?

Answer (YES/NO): YES